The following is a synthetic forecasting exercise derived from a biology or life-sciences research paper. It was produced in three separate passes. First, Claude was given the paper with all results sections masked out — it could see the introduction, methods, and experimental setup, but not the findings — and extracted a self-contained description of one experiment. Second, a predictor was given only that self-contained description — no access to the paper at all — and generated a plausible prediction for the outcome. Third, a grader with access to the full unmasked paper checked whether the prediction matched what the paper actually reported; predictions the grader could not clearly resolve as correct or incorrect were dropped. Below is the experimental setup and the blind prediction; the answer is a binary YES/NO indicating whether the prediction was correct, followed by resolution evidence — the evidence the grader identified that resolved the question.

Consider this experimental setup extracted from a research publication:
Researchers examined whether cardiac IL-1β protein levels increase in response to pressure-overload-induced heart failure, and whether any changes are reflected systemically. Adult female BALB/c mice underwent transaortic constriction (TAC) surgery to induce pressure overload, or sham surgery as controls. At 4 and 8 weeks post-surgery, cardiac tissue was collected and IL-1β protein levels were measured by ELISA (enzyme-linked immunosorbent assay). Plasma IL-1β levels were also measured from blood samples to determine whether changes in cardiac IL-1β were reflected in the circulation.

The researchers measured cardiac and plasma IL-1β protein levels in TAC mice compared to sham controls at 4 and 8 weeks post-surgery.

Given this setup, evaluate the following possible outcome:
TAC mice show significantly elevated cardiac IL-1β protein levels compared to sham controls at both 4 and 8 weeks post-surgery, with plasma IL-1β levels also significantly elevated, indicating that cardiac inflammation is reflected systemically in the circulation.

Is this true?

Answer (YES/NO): NO